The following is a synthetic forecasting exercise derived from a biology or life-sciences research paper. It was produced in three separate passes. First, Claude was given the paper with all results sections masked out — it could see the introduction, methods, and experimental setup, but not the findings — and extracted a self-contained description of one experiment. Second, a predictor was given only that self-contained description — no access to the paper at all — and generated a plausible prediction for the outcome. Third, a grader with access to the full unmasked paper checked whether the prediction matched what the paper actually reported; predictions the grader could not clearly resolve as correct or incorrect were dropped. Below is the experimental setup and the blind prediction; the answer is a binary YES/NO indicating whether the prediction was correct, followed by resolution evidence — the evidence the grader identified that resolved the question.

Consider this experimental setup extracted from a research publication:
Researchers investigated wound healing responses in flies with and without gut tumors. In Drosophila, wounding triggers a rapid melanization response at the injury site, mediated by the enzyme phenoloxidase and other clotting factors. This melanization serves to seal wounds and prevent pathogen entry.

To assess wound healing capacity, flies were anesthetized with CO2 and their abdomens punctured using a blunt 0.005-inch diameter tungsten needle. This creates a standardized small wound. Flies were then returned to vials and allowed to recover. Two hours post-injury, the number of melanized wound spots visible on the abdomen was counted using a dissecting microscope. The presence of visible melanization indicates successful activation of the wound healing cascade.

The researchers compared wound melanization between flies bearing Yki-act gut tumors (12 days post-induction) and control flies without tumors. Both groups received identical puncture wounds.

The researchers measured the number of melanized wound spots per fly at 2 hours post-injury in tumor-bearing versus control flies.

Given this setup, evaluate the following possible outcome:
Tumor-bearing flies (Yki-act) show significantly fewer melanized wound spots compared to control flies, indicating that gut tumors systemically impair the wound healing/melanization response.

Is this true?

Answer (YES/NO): YES